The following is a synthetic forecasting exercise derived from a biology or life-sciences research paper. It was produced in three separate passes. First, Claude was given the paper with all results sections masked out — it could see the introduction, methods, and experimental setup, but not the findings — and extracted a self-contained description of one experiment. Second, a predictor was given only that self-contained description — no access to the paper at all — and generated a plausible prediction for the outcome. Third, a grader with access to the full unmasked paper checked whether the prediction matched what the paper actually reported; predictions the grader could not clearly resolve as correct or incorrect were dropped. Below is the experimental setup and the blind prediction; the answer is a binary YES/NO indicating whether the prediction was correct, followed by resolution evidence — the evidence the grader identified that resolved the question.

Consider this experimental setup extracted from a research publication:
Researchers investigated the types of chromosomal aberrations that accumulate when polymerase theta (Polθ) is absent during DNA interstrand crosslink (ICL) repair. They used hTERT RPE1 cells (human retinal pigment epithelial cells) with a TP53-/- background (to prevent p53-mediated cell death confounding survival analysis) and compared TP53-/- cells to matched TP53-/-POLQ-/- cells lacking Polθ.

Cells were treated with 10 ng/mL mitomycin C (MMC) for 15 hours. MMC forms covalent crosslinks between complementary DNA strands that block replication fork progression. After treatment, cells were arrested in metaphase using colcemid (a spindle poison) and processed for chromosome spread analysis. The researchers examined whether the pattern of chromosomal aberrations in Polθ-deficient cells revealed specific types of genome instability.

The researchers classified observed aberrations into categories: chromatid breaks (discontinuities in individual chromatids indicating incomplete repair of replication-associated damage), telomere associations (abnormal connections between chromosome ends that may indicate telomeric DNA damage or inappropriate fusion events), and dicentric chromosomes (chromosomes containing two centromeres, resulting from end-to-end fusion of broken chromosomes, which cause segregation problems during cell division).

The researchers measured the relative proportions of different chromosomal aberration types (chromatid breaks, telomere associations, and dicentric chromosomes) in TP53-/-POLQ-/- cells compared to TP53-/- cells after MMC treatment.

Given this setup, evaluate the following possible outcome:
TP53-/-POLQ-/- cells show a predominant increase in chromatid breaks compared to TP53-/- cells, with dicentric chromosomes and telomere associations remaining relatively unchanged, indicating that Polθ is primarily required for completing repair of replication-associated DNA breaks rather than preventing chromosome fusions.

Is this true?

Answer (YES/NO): NO